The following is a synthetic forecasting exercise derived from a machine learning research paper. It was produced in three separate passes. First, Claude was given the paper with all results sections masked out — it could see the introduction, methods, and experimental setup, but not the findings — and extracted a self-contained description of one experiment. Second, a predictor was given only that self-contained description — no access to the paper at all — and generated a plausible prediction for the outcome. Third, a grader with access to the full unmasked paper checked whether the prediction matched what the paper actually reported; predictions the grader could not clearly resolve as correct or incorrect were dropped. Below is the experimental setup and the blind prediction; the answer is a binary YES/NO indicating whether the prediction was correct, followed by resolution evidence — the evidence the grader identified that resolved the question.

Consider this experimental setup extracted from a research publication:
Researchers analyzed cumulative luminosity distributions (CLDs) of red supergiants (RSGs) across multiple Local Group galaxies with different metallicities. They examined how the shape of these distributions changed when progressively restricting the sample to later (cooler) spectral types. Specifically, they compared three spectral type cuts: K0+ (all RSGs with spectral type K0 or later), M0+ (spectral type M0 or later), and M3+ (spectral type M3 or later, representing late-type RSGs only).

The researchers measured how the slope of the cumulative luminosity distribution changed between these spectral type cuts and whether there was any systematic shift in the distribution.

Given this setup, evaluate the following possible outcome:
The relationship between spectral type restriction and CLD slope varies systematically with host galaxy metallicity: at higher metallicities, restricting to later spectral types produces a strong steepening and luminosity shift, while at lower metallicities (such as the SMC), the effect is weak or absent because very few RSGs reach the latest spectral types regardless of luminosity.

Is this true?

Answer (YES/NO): NO